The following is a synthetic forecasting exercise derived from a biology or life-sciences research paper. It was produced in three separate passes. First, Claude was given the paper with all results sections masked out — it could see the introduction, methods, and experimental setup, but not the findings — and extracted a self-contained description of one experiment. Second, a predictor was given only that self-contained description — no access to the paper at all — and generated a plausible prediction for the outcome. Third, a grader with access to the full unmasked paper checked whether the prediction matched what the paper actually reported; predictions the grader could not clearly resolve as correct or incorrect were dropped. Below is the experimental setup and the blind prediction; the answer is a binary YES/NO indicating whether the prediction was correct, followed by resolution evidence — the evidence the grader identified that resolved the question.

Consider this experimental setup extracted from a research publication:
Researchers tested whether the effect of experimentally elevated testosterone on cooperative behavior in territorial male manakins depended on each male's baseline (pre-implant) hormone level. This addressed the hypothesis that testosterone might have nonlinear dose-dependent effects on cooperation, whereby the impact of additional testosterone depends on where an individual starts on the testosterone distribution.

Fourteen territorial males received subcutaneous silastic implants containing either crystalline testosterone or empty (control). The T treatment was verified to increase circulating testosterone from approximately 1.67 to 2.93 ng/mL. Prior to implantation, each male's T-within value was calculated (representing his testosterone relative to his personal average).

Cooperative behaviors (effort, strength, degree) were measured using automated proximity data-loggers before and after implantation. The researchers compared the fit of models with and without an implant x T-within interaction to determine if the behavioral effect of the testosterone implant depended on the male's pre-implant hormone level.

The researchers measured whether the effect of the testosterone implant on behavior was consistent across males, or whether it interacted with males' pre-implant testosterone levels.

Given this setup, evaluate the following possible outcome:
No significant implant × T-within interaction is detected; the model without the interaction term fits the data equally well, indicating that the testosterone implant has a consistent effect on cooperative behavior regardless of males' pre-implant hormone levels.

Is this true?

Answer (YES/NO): NO